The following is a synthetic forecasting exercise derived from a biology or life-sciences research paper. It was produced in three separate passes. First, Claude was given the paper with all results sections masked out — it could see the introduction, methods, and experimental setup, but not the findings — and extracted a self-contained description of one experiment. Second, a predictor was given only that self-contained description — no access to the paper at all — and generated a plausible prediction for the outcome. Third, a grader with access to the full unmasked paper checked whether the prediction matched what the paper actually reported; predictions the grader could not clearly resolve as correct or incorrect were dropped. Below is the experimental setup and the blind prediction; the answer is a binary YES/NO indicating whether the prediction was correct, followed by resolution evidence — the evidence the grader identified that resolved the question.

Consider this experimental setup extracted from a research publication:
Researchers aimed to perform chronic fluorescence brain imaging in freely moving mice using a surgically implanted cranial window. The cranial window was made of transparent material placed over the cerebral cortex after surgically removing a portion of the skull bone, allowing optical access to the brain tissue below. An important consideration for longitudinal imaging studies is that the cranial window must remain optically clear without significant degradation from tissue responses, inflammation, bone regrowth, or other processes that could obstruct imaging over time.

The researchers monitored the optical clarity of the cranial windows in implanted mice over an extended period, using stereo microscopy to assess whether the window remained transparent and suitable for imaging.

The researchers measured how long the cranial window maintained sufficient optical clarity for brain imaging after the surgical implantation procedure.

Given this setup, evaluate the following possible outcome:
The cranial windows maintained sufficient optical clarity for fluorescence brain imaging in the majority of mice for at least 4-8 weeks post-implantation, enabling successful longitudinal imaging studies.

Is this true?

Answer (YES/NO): YES